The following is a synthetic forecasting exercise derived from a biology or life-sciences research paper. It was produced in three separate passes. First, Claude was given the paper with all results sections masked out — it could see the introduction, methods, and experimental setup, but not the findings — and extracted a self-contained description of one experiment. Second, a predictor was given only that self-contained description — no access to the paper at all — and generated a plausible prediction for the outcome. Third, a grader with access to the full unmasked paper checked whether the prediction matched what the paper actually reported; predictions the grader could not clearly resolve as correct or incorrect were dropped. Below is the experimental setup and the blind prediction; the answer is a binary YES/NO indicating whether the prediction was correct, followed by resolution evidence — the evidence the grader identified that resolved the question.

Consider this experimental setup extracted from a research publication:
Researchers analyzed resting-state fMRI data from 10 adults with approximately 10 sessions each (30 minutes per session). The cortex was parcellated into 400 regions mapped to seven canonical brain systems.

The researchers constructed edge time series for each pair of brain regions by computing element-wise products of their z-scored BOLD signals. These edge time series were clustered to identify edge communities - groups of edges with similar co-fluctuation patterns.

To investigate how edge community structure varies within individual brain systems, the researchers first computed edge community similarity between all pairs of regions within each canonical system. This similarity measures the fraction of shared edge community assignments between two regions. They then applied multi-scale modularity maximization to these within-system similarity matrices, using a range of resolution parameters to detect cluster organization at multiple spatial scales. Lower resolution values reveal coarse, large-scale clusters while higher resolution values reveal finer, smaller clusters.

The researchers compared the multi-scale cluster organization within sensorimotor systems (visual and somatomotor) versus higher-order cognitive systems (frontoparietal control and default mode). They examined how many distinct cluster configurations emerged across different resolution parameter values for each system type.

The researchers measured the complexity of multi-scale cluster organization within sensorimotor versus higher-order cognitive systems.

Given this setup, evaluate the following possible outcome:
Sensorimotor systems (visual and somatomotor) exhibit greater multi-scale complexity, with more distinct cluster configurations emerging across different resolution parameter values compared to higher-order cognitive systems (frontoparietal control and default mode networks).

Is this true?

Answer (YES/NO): NO